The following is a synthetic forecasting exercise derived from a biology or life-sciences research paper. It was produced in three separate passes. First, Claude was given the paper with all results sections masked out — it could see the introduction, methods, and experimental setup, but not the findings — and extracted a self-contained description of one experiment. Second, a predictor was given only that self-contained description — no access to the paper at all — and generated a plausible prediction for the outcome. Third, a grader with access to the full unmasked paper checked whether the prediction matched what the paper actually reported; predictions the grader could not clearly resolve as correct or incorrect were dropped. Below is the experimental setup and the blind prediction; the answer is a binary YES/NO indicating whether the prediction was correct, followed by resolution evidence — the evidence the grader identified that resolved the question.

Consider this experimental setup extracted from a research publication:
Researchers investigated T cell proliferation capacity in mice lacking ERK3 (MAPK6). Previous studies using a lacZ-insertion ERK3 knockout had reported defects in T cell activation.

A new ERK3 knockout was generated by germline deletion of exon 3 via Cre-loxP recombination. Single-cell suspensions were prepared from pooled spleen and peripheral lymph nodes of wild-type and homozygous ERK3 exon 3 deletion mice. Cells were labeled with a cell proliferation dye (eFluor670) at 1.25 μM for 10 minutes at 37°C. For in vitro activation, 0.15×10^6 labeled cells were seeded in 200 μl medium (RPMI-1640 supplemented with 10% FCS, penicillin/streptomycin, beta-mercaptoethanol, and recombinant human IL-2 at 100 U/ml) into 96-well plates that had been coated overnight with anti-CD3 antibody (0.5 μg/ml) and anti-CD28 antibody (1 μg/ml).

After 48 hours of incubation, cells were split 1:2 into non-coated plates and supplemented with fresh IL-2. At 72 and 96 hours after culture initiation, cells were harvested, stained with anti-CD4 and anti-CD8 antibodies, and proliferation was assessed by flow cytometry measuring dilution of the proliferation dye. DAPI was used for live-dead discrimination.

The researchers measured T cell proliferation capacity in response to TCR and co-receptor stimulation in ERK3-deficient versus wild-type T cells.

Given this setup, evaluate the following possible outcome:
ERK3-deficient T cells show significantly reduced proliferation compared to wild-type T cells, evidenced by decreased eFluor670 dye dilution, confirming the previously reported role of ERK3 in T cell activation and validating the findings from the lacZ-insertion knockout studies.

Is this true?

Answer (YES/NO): NO